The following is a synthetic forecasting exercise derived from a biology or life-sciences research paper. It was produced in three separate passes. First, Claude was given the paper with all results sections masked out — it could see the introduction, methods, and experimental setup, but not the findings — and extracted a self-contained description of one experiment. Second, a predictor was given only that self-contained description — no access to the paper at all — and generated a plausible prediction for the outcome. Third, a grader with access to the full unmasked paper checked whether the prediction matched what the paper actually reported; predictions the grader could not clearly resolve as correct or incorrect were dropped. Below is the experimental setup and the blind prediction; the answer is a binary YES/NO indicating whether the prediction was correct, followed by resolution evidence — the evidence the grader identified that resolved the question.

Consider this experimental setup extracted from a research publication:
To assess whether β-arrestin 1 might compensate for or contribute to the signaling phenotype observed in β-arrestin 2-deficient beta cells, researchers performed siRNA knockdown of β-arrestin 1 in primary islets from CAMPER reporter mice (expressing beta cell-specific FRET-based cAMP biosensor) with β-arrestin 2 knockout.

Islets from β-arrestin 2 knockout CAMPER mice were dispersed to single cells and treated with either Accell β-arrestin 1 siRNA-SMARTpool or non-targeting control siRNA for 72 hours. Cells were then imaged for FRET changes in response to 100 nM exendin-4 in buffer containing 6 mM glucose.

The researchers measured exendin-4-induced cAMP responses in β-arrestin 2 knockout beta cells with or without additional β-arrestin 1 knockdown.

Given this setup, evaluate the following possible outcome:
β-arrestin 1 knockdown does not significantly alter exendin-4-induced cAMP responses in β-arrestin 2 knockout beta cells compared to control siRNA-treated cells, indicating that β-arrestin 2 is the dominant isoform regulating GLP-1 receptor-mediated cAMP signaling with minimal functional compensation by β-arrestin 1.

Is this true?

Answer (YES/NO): NO